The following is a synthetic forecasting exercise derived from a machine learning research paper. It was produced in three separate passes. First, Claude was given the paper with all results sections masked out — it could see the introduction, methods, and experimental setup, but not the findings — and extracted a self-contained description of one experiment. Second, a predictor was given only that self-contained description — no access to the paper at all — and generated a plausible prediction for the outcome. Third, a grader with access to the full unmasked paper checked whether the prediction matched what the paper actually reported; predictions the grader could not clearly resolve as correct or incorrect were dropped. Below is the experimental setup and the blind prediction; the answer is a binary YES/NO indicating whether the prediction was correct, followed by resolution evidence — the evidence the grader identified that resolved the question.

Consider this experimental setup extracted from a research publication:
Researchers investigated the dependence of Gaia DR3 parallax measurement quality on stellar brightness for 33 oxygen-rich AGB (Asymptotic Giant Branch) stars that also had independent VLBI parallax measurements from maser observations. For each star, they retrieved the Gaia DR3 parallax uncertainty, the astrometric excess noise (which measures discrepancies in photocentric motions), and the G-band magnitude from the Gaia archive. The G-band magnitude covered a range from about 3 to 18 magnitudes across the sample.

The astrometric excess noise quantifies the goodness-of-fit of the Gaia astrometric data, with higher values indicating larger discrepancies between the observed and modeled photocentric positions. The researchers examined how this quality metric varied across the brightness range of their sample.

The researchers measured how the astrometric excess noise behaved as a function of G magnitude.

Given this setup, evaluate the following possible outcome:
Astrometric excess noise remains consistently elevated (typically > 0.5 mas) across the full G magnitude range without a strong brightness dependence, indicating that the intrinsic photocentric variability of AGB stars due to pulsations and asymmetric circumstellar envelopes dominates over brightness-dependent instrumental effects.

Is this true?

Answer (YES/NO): NO